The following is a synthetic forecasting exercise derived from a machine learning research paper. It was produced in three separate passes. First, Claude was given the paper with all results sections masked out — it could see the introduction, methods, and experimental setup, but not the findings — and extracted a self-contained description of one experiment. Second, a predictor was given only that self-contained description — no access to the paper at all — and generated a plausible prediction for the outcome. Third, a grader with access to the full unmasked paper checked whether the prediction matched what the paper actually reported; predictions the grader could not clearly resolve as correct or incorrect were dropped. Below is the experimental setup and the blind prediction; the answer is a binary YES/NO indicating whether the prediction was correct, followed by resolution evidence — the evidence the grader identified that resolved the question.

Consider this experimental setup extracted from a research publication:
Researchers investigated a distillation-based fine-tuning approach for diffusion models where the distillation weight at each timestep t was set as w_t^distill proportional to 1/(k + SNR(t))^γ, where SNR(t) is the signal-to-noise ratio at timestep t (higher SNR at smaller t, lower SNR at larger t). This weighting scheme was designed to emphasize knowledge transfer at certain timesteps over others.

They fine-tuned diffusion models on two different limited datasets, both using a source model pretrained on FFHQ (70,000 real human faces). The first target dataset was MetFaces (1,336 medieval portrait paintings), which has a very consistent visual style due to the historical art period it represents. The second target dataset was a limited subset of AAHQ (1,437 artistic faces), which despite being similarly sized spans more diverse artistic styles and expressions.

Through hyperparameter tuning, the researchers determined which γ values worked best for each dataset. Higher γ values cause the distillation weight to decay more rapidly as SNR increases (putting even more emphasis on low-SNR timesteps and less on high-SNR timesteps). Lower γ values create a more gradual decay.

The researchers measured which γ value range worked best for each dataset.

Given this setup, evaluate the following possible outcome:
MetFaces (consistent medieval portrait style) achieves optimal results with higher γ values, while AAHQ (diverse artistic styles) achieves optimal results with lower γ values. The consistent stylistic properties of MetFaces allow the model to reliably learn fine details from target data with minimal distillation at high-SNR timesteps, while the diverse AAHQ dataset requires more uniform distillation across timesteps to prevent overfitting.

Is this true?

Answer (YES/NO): NO